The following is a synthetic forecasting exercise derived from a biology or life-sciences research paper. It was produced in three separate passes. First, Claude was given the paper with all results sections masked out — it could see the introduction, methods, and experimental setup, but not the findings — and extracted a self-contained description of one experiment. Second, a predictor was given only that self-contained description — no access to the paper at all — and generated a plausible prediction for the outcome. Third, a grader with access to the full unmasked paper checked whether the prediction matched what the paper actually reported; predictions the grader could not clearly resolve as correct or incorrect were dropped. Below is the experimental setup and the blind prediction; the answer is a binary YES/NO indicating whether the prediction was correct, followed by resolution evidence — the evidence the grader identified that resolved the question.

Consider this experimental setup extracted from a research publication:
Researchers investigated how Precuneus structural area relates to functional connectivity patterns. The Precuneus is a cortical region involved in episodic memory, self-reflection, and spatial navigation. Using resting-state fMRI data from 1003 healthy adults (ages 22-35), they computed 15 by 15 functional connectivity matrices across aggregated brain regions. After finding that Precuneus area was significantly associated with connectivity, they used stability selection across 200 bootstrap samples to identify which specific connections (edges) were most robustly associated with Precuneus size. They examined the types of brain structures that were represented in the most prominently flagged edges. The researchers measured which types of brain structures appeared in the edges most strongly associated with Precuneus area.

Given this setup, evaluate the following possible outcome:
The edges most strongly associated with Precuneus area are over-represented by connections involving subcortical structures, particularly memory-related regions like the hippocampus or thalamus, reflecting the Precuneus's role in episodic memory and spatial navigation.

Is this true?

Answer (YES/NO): YES